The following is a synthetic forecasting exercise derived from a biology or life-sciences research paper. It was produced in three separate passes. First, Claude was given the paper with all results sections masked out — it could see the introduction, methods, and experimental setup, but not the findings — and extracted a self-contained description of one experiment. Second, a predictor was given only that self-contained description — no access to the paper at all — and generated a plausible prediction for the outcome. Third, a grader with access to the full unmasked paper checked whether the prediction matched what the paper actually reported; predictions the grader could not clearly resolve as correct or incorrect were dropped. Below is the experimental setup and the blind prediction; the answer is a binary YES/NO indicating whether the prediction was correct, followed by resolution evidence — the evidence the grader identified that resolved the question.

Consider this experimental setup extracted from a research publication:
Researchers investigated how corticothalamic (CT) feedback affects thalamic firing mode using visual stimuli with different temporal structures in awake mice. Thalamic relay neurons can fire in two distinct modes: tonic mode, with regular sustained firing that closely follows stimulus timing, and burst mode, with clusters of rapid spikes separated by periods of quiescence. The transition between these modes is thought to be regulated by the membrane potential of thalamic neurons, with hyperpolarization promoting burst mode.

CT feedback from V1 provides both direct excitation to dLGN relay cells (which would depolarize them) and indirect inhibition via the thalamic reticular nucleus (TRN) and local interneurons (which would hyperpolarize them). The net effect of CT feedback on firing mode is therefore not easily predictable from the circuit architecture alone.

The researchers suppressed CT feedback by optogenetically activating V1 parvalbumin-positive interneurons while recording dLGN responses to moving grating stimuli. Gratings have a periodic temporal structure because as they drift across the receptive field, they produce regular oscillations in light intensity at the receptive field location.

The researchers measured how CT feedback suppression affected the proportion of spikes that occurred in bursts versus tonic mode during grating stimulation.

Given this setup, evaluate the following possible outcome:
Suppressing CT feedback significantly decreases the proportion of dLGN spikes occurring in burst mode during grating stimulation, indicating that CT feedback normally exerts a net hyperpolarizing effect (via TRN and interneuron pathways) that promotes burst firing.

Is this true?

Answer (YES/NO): NO